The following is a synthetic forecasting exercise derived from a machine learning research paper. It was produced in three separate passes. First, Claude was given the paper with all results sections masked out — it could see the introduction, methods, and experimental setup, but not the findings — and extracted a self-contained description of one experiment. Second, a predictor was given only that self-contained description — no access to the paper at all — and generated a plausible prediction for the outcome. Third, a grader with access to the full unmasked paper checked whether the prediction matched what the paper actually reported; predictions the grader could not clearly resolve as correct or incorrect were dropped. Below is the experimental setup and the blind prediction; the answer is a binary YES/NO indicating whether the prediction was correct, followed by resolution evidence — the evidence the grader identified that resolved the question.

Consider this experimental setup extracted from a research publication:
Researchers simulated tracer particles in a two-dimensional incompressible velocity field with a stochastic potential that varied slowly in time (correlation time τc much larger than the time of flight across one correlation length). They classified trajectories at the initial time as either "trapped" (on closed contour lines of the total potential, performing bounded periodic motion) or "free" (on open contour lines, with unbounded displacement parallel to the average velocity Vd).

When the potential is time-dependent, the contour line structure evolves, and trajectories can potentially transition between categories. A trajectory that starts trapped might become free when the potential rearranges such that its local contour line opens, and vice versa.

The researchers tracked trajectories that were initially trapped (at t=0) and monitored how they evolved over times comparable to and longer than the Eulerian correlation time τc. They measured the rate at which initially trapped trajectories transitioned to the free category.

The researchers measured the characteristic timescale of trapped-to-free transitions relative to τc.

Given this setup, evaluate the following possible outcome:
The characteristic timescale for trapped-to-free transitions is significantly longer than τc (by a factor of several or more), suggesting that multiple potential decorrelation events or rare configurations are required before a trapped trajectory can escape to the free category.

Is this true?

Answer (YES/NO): NO